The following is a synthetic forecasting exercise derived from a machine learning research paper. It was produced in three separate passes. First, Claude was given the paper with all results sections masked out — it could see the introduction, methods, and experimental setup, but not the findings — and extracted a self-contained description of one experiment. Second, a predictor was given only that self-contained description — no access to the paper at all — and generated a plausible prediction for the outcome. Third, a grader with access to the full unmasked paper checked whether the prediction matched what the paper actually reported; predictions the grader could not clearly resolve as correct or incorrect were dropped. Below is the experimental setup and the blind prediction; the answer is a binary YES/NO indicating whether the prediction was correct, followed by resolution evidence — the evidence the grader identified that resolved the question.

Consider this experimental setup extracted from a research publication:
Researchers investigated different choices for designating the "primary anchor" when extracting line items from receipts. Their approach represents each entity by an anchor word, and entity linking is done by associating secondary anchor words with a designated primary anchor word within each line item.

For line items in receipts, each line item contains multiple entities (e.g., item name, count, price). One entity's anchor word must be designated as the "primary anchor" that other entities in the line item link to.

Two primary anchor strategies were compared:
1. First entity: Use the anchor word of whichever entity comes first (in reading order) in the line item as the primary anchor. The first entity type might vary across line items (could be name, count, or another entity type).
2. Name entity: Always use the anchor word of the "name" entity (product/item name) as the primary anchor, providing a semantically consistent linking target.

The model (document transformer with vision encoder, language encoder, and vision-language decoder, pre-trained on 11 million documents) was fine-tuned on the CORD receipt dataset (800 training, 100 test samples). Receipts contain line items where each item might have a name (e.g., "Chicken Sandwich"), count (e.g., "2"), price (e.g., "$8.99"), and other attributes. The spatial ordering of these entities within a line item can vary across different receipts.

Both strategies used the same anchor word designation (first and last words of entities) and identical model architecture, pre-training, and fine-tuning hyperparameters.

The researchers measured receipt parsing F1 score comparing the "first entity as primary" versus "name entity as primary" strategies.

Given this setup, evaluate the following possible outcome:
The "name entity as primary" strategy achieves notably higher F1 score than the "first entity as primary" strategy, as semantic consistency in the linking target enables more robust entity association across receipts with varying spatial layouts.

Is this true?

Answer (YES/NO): NO